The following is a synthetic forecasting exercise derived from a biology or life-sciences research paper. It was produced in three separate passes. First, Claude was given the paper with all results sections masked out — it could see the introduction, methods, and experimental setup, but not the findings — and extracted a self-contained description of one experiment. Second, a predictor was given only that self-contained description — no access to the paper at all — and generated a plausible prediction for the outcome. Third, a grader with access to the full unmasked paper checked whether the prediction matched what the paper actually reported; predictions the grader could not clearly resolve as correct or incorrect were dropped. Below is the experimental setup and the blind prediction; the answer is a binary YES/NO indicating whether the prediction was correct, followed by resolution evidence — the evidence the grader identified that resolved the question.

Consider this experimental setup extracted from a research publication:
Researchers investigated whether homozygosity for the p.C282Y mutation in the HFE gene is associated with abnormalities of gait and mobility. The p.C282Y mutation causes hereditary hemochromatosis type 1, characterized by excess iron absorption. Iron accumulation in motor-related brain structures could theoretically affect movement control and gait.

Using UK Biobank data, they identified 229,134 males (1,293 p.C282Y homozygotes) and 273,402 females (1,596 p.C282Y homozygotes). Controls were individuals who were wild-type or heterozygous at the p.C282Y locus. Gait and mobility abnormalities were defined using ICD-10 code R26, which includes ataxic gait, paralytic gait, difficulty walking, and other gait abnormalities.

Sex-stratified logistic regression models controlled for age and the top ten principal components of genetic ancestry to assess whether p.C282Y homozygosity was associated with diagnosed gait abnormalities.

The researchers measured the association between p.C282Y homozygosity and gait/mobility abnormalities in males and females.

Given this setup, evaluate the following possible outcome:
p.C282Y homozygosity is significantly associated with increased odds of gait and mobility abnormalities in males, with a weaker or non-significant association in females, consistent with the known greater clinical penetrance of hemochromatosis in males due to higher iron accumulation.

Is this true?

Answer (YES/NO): NO